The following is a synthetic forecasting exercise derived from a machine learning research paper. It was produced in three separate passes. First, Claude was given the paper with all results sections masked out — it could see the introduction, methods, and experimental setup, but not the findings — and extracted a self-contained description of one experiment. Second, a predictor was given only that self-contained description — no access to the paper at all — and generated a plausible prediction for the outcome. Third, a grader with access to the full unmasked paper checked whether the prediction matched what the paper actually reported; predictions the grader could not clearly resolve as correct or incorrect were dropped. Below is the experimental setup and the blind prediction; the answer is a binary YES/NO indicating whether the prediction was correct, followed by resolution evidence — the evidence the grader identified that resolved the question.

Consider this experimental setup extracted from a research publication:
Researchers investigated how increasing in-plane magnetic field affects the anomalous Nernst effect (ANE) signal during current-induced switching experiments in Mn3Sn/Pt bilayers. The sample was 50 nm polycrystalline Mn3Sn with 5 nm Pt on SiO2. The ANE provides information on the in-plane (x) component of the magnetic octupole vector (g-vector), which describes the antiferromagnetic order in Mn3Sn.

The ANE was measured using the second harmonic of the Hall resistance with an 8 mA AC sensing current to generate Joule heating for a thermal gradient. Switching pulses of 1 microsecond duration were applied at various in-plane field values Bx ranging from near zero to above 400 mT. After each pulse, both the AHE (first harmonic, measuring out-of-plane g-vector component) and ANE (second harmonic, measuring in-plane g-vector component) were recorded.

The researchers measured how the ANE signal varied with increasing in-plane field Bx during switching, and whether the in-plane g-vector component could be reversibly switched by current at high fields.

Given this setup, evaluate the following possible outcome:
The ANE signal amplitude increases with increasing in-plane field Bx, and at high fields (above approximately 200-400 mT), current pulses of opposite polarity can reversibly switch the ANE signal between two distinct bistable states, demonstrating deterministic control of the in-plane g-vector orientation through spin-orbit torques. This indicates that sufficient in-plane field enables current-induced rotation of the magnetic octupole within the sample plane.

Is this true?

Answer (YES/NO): NO